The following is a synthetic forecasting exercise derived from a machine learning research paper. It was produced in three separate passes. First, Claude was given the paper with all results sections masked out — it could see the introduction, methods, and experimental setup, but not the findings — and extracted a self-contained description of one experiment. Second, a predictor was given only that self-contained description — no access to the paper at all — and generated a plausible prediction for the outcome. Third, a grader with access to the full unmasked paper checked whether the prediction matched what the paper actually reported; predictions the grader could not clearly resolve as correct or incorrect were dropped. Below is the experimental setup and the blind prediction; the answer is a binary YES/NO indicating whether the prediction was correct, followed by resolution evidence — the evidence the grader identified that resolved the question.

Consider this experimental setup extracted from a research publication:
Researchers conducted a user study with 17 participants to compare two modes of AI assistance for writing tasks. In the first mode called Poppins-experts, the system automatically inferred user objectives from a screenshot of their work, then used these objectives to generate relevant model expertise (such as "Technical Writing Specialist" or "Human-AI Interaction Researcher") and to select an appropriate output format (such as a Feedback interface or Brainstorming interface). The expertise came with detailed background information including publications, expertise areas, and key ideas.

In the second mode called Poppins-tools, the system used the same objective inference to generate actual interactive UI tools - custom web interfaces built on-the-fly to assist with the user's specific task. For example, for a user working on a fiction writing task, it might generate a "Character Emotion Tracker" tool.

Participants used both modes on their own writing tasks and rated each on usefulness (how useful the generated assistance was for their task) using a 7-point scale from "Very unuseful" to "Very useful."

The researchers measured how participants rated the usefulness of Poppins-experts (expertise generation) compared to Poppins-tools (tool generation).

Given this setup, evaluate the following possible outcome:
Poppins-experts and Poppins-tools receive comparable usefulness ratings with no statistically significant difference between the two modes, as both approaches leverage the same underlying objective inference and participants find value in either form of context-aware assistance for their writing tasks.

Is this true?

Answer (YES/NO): NO